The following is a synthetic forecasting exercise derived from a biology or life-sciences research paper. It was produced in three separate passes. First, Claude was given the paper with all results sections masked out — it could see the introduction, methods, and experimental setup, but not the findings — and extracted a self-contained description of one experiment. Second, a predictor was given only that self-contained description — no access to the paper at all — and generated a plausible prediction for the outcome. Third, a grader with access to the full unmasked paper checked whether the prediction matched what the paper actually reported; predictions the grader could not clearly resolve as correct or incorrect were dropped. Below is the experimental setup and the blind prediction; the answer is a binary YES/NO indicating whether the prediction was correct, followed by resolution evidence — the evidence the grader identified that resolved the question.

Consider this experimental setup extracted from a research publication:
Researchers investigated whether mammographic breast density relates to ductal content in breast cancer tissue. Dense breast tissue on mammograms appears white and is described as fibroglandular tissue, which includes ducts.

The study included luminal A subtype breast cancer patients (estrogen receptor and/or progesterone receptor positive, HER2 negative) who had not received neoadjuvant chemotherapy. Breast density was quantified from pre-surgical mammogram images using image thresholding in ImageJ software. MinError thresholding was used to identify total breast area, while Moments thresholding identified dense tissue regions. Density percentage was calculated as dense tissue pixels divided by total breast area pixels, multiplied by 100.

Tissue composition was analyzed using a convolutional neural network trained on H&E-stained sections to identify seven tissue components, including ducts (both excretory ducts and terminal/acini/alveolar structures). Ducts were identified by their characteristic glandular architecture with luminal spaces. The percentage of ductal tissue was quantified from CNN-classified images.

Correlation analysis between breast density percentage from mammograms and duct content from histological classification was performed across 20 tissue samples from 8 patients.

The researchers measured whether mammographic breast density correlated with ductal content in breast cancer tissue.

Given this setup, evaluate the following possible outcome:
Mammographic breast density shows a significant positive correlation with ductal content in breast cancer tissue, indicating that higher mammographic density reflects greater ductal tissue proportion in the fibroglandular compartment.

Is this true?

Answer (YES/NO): YES